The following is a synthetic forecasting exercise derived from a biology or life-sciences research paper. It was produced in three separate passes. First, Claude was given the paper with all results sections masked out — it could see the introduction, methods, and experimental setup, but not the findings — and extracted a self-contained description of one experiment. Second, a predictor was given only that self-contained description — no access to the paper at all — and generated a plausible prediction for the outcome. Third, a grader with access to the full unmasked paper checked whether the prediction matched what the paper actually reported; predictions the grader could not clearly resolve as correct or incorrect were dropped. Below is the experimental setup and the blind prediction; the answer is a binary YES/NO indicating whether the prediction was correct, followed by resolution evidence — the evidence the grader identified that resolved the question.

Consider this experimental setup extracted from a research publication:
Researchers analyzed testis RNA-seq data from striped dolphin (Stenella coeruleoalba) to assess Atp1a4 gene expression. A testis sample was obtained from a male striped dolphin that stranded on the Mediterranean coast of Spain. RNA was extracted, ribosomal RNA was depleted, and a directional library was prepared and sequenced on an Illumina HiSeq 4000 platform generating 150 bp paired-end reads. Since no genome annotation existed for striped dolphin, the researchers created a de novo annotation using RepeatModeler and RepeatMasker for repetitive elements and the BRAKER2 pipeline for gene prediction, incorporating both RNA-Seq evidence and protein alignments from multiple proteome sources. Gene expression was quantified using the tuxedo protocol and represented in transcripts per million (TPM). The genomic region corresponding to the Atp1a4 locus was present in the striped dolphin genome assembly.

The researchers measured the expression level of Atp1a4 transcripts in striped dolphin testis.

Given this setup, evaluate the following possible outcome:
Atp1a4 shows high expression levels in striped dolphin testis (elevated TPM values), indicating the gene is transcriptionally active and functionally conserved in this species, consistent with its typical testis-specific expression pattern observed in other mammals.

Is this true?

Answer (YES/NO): NO